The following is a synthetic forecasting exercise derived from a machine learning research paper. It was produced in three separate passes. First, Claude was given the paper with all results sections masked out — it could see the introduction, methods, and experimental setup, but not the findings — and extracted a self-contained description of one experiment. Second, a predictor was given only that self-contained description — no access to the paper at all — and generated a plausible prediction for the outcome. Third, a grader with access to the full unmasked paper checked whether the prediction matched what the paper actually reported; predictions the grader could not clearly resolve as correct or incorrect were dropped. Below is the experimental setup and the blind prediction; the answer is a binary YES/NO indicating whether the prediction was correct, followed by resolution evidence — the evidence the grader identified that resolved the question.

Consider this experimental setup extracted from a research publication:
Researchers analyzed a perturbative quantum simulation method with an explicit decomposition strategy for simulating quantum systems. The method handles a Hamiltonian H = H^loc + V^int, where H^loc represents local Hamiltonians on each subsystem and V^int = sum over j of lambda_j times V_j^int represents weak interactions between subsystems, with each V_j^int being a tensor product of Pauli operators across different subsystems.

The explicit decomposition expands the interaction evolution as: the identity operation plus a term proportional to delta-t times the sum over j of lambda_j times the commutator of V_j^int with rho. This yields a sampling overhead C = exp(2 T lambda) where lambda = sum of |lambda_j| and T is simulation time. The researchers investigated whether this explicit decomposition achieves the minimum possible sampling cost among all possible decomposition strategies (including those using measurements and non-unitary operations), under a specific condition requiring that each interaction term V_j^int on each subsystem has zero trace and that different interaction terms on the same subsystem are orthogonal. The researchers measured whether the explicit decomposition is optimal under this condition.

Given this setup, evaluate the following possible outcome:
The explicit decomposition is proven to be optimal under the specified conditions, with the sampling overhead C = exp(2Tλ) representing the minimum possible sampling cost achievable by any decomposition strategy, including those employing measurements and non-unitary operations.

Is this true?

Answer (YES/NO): YES